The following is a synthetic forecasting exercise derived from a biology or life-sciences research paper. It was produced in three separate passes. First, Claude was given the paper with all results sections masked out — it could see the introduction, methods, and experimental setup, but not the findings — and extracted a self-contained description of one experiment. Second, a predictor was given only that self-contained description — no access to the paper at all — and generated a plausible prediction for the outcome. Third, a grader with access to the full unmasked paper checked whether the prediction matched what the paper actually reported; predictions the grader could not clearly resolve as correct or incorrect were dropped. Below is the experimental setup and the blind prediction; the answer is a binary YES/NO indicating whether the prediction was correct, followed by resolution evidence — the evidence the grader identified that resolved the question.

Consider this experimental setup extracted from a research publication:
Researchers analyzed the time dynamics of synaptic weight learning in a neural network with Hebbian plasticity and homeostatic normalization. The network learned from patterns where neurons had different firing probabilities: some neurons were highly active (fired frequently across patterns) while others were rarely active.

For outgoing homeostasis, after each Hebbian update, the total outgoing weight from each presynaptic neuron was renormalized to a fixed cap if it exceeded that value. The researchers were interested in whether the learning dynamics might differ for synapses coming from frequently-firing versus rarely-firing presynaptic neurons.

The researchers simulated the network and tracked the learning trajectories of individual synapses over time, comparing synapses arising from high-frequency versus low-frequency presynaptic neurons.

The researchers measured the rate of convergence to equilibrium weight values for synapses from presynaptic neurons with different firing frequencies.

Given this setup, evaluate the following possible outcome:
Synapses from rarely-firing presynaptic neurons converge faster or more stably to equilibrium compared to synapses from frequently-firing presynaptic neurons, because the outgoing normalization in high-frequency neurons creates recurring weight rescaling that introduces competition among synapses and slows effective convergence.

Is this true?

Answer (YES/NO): NO